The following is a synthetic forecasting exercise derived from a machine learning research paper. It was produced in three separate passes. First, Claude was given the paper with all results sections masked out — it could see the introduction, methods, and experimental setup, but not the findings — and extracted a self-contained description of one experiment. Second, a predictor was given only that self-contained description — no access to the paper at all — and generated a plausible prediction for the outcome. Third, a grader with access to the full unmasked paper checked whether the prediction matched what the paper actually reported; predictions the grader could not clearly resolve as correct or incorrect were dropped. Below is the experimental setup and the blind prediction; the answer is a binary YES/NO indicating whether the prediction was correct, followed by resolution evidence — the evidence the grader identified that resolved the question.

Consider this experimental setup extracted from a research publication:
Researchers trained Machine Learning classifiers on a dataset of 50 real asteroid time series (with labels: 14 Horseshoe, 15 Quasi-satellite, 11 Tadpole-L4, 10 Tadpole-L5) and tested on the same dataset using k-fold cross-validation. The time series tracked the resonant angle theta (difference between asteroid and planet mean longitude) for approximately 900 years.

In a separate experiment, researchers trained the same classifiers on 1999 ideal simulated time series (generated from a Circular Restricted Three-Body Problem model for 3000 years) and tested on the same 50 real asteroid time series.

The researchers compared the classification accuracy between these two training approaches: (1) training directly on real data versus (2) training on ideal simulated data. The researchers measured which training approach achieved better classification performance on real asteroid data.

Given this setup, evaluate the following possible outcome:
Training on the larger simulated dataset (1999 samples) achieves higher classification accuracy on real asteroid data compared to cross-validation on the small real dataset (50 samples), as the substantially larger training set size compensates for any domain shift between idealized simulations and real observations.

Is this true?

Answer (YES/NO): NO